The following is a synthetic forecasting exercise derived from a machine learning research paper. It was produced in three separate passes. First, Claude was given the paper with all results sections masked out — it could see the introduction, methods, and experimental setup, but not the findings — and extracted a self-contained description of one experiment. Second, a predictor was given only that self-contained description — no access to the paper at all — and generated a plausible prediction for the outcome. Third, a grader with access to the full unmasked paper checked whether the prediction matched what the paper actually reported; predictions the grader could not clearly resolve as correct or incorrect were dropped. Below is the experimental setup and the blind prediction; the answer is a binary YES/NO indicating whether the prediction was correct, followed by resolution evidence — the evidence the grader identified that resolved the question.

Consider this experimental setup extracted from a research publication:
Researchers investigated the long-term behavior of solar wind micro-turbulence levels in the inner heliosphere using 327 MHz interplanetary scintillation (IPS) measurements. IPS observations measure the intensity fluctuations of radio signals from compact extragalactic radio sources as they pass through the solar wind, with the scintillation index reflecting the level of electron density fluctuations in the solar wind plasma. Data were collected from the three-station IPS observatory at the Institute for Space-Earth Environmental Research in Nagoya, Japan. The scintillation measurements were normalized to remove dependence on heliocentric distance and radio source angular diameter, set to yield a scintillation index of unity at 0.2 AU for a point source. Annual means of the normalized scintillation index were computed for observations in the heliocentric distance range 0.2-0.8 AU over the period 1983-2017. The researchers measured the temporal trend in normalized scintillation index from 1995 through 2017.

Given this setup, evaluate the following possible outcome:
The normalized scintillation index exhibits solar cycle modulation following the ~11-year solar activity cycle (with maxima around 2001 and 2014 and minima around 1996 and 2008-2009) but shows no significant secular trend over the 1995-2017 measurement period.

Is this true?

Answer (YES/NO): NO